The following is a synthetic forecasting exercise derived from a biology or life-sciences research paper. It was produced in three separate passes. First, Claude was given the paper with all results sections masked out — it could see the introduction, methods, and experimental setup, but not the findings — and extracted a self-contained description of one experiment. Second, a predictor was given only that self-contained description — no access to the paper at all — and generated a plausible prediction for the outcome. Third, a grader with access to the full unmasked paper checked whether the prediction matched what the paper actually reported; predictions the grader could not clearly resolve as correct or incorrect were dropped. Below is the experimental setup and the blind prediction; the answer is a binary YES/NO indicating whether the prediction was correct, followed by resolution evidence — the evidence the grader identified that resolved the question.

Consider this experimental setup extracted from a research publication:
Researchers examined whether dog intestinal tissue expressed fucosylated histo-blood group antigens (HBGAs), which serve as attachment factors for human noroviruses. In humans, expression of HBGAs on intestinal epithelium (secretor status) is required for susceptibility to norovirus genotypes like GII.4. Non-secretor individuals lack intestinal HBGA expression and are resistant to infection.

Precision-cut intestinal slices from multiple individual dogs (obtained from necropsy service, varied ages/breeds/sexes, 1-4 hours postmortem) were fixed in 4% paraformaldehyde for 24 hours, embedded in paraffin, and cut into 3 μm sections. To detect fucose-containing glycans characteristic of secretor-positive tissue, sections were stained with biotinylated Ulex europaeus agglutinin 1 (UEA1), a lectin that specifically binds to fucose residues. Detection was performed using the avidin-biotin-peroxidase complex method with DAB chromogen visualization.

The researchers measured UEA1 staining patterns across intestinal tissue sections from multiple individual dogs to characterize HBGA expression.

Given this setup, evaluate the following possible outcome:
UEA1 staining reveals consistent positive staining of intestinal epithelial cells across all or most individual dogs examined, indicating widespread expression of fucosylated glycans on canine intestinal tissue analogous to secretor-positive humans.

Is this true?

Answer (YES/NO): YES